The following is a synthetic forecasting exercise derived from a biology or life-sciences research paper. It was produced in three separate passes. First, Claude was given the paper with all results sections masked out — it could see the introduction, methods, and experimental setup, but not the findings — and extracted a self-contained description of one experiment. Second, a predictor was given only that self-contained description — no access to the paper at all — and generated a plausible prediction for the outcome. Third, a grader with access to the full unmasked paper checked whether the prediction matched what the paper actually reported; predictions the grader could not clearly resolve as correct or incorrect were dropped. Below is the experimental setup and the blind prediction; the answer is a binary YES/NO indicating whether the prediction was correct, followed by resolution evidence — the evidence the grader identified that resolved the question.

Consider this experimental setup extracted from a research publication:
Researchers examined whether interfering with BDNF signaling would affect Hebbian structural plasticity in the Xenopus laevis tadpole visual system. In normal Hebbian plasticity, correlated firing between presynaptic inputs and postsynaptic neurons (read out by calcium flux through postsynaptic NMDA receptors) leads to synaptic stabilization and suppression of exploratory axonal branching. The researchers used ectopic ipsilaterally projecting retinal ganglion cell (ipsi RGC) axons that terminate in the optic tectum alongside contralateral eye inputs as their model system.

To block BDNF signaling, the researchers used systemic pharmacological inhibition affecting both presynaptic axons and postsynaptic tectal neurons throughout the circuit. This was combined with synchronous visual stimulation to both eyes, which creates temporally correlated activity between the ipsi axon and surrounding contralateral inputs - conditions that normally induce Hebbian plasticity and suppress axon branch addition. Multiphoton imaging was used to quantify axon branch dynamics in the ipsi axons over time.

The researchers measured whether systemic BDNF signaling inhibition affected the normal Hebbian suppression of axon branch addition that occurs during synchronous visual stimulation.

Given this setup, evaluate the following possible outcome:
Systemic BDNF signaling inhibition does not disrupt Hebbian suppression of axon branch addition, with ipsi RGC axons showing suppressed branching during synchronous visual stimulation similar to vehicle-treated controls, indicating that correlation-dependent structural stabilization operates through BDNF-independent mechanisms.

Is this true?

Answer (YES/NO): NO